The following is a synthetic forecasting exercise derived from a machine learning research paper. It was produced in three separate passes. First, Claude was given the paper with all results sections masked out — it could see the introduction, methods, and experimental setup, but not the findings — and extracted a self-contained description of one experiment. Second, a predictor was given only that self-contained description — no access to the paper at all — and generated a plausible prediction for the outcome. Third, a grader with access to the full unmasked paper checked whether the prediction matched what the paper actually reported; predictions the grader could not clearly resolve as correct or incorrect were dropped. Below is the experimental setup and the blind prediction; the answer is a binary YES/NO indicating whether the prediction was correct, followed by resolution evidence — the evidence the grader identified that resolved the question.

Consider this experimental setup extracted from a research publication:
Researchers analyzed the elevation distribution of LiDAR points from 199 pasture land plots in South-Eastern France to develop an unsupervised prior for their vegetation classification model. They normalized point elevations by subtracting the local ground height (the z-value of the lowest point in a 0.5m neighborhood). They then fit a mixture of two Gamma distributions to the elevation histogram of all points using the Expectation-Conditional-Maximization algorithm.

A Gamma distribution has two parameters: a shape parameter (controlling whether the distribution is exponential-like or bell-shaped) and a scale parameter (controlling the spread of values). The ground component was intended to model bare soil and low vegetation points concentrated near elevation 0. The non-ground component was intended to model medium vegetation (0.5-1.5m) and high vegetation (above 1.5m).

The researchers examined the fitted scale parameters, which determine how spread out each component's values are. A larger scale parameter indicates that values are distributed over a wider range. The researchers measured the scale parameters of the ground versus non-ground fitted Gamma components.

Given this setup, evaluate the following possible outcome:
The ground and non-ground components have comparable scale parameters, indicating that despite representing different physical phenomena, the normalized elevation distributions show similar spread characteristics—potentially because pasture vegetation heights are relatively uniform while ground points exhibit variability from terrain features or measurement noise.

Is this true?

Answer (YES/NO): NO